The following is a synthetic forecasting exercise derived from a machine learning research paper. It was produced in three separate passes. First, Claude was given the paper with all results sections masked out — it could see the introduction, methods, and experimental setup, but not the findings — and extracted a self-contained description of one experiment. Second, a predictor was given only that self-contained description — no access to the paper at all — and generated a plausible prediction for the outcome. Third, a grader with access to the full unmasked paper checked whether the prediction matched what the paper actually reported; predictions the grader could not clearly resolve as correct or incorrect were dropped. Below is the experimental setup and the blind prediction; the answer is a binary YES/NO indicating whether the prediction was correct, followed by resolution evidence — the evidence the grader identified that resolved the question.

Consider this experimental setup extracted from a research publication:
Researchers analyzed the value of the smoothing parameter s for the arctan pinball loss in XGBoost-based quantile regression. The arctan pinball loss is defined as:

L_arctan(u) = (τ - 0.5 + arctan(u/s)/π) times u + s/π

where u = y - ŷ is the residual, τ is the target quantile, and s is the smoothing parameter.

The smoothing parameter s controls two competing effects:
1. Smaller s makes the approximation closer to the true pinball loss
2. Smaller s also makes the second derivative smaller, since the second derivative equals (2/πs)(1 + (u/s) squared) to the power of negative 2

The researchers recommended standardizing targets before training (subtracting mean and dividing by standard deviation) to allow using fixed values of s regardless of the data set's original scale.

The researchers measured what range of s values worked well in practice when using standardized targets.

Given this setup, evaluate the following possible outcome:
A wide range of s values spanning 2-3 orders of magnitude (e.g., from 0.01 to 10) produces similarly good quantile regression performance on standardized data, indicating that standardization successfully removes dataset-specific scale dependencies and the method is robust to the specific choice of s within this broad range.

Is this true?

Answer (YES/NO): NO